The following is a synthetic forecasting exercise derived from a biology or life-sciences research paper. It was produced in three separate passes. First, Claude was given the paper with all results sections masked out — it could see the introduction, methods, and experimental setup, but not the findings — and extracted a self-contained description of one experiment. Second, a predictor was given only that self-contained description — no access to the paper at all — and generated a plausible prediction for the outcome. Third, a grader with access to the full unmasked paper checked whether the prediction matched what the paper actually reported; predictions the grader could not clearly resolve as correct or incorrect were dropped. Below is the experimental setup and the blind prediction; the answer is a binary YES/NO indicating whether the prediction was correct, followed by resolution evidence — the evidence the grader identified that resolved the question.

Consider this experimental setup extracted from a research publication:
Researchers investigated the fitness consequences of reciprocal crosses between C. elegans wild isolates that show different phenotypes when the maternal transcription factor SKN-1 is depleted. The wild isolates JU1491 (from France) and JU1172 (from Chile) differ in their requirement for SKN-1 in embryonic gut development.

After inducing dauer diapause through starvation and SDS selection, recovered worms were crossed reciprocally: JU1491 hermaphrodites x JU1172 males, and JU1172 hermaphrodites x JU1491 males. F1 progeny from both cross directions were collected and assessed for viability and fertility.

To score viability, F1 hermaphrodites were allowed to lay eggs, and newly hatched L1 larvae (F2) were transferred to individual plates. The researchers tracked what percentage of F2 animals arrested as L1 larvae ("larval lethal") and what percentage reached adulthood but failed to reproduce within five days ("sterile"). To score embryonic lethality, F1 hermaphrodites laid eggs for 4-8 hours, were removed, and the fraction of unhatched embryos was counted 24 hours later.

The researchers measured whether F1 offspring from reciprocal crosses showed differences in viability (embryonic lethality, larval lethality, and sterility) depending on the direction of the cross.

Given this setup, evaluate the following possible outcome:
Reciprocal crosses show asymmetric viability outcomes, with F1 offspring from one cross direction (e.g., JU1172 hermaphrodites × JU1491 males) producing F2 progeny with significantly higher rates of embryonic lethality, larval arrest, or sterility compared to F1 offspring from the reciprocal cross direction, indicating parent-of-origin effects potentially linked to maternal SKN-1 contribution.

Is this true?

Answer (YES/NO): NO